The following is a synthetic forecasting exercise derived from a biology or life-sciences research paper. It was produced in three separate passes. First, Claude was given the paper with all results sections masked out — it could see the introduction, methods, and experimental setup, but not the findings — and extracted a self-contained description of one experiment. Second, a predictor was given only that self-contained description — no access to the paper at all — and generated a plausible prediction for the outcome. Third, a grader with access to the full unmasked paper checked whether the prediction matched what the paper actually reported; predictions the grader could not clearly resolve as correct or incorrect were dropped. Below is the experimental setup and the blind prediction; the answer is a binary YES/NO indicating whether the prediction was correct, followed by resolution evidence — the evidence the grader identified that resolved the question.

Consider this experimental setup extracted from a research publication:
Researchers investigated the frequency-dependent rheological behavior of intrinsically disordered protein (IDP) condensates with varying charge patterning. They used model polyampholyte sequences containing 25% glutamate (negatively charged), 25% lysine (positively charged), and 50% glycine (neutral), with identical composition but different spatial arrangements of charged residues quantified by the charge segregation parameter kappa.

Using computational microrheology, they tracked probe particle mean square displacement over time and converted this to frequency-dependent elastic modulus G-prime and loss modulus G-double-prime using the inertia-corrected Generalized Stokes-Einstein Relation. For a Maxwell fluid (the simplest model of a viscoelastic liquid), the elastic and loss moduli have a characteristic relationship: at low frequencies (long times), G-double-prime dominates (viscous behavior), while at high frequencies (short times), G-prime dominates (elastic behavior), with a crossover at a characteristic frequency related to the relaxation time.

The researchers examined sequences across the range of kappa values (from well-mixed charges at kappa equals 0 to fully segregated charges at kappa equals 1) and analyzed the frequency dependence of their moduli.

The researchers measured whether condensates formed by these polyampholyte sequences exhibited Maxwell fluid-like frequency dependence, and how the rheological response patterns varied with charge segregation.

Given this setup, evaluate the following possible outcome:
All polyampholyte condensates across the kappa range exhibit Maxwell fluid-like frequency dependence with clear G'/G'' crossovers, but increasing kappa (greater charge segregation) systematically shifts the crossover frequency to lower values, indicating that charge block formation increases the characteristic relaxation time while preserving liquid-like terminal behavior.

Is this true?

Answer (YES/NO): YES